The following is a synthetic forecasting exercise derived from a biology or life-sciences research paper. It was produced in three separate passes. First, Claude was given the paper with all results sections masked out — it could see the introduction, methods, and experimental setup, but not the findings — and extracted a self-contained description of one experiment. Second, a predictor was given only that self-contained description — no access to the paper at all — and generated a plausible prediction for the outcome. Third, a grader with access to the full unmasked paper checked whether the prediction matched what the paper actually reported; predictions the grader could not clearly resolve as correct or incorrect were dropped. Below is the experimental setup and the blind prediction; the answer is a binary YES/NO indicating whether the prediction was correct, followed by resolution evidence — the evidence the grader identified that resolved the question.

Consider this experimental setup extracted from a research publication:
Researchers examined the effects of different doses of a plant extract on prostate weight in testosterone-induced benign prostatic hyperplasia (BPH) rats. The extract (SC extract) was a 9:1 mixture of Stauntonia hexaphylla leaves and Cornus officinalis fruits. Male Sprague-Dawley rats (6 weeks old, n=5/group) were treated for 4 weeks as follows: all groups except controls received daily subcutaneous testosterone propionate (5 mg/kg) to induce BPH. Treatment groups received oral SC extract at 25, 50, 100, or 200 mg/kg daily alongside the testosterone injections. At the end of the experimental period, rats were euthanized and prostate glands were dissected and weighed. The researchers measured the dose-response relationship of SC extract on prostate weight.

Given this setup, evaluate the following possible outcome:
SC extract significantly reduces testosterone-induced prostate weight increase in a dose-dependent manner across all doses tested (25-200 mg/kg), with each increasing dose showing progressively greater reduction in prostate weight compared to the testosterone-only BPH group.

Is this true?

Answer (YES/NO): NO